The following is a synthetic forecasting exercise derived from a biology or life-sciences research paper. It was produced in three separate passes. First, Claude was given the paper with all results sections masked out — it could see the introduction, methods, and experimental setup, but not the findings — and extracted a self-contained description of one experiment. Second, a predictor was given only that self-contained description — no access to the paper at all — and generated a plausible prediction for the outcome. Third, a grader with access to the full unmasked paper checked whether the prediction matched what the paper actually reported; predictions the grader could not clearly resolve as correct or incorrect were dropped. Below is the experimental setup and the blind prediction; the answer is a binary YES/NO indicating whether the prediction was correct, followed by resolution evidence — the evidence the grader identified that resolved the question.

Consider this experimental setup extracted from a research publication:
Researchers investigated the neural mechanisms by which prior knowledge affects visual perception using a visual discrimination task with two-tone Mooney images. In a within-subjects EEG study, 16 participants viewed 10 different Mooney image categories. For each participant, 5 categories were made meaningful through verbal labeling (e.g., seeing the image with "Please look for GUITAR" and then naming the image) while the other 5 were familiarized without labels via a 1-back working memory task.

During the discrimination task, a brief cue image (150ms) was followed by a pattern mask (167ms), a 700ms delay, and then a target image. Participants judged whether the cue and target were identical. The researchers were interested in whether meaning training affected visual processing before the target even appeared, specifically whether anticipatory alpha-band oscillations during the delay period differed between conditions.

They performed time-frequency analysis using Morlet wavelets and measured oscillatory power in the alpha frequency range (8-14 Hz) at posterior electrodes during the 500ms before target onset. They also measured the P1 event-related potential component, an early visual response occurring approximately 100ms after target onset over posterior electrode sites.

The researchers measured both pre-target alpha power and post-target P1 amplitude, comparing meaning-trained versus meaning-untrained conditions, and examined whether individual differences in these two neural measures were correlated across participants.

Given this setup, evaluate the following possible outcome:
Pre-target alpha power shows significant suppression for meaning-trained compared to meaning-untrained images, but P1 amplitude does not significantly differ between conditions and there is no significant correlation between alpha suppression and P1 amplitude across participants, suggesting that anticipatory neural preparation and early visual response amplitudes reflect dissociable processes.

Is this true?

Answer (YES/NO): NO